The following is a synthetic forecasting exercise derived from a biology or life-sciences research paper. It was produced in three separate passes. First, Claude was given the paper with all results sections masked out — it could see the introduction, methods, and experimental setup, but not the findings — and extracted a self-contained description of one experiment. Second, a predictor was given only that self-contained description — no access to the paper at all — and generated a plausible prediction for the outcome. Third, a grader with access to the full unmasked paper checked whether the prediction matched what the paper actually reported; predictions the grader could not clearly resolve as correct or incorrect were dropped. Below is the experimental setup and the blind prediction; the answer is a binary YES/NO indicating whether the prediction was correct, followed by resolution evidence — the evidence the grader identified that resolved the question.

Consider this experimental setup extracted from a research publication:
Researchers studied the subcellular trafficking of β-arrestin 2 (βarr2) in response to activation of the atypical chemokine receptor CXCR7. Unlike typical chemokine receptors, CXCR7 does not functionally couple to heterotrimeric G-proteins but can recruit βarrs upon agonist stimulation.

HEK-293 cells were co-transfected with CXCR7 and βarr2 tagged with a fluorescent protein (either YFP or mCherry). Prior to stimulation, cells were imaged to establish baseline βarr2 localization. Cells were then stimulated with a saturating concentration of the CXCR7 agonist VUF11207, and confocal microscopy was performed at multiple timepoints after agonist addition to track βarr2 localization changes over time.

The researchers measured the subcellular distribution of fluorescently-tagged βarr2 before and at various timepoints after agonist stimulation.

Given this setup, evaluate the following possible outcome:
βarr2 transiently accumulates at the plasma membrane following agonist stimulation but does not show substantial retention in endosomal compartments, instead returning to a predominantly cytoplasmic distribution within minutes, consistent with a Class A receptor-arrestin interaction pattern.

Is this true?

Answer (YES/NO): NO